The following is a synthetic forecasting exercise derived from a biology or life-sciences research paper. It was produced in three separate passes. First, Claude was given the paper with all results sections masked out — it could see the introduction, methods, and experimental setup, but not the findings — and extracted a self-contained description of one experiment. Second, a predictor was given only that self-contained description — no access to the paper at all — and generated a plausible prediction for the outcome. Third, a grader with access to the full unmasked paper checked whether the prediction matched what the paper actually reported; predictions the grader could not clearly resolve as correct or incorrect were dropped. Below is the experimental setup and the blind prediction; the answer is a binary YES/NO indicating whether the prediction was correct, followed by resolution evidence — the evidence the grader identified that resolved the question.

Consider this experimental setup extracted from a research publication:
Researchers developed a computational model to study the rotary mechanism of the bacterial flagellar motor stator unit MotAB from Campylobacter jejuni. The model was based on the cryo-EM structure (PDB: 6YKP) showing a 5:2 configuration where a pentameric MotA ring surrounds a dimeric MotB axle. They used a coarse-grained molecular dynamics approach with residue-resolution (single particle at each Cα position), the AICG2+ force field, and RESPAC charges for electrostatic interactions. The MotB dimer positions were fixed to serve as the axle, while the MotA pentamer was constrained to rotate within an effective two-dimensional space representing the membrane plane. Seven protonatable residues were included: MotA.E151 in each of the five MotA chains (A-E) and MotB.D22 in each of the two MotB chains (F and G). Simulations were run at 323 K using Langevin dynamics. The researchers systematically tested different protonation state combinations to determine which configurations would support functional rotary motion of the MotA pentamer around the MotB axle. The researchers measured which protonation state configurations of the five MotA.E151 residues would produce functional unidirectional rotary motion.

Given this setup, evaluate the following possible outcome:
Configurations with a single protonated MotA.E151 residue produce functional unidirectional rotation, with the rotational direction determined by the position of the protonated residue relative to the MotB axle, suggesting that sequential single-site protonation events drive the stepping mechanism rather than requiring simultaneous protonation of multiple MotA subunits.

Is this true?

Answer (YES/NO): NO